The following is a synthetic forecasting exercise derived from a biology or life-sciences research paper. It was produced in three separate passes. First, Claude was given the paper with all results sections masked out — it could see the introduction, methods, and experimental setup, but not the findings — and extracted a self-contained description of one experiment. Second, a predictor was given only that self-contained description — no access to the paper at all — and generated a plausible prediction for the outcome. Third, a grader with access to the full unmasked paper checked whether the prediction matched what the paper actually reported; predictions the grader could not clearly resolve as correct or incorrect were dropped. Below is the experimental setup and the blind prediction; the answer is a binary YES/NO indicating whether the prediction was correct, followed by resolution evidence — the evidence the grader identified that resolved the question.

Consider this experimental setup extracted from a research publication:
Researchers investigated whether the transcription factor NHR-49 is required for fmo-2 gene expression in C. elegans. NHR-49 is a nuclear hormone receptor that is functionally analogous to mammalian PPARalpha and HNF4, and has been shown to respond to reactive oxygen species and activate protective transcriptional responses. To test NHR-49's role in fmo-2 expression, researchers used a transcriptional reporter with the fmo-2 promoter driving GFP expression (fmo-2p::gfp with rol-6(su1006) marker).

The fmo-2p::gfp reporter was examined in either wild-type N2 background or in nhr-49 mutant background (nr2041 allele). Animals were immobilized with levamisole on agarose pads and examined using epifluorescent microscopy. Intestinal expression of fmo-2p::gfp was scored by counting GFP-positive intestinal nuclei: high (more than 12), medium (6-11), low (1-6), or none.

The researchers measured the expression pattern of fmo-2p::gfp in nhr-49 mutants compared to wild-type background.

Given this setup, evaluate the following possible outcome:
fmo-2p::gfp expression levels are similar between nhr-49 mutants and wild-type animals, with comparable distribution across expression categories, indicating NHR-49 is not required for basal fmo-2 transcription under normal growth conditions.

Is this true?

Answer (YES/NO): NO